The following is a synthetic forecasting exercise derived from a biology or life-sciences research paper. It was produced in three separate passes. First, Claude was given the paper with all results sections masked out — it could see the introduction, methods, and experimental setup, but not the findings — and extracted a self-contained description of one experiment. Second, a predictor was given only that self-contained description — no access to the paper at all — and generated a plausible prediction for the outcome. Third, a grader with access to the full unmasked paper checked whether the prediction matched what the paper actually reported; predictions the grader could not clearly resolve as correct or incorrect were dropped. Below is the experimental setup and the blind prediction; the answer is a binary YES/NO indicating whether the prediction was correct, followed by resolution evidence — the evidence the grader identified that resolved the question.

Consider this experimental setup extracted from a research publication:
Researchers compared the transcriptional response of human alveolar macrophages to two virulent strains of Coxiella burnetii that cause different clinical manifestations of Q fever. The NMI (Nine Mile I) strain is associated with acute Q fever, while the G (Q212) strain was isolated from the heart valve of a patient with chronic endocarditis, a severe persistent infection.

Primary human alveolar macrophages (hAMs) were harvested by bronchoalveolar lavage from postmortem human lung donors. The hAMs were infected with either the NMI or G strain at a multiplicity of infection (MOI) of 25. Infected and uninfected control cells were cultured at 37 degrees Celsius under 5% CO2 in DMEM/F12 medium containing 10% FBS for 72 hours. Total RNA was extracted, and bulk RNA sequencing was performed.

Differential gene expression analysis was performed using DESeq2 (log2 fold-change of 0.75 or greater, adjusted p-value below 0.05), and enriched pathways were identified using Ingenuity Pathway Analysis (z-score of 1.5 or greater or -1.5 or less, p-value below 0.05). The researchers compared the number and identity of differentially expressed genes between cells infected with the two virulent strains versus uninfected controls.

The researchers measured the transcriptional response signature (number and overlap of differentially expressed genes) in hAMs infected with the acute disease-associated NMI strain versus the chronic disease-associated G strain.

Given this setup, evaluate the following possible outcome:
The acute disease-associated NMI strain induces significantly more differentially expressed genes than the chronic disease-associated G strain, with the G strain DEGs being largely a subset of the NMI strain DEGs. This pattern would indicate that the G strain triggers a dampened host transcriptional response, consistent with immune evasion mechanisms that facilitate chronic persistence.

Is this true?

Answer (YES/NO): NO